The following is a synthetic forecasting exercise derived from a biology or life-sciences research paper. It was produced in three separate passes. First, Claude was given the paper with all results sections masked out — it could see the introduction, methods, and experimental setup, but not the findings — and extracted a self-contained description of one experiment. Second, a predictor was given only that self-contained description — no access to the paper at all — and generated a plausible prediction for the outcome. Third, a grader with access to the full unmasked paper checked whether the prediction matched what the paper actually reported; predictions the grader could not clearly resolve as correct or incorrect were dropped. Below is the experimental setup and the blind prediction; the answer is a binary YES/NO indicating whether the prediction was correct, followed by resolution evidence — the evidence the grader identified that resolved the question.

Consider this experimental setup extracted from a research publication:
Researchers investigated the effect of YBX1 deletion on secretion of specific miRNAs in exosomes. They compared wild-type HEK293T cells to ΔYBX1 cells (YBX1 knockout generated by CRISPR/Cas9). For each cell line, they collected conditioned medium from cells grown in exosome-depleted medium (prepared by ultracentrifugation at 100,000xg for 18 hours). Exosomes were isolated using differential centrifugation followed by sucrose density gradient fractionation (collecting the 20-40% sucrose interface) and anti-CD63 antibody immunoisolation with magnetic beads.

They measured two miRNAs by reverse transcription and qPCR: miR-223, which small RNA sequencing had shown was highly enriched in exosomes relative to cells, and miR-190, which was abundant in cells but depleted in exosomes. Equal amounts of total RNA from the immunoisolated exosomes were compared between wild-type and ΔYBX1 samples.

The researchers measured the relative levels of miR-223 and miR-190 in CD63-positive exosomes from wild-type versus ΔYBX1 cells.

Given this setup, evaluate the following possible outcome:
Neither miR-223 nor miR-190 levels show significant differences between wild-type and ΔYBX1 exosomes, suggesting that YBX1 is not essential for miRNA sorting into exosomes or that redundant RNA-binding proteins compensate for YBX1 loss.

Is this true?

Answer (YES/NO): NO